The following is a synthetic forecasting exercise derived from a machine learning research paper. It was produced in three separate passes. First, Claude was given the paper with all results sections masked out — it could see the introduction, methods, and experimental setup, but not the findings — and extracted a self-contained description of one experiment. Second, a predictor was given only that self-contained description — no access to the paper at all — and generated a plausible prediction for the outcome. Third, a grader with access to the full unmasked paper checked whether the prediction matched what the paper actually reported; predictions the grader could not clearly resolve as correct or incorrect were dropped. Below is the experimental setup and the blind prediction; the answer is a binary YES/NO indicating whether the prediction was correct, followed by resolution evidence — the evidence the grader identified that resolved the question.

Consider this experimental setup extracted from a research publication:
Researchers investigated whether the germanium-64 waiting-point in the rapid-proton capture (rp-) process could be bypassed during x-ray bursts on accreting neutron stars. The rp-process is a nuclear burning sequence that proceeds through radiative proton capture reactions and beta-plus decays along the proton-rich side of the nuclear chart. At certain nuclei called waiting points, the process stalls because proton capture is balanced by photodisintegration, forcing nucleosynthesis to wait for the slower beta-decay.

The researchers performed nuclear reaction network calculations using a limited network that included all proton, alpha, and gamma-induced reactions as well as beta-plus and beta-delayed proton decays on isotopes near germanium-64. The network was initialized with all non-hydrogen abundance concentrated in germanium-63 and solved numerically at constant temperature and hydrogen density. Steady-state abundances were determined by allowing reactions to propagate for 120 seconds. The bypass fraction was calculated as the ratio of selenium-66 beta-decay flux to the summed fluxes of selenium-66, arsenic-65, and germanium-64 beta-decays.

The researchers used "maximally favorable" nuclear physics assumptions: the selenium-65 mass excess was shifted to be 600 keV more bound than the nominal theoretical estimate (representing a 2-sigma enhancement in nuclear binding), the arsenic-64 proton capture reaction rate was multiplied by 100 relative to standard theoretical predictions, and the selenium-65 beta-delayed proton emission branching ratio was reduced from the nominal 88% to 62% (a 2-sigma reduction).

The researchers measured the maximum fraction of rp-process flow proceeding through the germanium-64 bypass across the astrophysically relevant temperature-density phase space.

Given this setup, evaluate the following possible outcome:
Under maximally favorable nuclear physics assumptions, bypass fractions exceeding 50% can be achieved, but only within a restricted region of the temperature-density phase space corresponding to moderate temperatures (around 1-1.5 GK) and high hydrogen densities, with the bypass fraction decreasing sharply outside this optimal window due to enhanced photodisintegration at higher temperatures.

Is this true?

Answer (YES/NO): NO